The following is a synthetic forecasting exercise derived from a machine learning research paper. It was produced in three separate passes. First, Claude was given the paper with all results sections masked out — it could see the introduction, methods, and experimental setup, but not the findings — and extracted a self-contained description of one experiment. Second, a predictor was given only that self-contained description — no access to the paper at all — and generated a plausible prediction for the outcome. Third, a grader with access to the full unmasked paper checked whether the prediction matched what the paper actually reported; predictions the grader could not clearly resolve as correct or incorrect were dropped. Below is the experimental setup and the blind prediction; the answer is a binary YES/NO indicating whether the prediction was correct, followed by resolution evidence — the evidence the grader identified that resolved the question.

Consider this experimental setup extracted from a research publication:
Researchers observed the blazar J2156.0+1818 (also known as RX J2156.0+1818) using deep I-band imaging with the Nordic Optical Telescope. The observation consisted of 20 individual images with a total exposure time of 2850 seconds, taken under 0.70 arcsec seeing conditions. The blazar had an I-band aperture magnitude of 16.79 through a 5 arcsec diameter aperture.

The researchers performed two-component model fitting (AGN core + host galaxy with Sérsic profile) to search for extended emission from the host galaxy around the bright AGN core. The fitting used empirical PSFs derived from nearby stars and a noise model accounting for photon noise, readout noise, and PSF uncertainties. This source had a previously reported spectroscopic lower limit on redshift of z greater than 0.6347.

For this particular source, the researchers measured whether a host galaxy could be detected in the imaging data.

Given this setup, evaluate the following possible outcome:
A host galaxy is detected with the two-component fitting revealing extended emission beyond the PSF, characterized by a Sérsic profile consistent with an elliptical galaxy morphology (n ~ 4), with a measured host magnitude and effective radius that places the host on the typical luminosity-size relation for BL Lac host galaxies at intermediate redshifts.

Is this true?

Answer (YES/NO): YES